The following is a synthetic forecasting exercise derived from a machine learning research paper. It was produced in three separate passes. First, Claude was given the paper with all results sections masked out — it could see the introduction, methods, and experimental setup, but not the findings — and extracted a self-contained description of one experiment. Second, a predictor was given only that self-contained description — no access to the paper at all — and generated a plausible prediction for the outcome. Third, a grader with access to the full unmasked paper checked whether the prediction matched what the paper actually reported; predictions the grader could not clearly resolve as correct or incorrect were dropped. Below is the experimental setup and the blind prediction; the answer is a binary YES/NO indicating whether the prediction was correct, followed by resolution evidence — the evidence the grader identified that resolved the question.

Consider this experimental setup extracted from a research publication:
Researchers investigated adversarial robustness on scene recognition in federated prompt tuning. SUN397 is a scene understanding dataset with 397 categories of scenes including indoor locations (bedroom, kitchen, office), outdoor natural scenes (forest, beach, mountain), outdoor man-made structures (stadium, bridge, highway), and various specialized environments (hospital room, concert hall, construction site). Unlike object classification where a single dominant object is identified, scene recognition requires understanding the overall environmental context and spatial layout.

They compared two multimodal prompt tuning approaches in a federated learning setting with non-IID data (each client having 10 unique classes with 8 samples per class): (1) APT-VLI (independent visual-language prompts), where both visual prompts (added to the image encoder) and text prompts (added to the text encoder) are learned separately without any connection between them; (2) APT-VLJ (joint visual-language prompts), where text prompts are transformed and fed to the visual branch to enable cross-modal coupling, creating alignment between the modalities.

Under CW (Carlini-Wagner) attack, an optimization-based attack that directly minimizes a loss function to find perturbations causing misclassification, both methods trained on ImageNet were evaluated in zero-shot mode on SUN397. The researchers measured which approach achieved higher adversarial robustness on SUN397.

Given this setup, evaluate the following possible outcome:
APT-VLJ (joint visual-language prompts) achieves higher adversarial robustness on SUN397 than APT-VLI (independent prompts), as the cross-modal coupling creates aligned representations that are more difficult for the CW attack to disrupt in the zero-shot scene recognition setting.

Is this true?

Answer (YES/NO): YES